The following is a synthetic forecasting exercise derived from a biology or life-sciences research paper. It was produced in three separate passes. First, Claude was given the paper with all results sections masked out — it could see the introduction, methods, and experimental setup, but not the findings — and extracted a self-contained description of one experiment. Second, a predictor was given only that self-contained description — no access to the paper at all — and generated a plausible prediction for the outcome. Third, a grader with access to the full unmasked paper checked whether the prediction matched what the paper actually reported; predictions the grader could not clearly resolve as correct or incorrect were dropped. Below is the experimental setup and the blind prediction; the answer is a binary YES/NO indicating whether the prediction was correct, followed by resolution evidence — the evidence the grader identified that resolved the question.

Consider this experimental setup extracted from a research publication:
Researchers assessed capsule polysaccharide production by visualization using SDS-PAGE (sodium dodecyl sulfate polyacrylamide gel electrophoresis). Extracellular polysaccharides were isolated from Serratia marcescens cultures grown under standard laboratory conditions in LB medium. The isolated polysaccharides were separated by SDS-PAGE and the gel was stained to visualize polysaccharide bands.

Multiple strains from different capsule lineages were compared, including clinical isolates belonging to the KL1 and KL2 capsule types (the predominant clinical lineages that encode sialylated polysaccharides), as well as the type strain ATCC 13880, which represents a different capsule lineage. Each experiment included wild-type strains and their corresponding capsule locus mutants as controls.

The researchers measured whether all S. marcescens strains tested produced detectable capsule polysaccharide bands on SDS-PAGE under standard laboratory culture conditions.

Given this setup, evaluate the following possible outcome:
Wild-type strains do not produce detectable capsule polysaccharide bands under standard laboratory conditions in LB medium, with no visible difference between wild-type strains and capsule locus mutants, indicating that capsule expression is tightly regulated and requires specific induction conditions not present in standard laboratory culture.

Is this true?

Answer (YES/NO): NO